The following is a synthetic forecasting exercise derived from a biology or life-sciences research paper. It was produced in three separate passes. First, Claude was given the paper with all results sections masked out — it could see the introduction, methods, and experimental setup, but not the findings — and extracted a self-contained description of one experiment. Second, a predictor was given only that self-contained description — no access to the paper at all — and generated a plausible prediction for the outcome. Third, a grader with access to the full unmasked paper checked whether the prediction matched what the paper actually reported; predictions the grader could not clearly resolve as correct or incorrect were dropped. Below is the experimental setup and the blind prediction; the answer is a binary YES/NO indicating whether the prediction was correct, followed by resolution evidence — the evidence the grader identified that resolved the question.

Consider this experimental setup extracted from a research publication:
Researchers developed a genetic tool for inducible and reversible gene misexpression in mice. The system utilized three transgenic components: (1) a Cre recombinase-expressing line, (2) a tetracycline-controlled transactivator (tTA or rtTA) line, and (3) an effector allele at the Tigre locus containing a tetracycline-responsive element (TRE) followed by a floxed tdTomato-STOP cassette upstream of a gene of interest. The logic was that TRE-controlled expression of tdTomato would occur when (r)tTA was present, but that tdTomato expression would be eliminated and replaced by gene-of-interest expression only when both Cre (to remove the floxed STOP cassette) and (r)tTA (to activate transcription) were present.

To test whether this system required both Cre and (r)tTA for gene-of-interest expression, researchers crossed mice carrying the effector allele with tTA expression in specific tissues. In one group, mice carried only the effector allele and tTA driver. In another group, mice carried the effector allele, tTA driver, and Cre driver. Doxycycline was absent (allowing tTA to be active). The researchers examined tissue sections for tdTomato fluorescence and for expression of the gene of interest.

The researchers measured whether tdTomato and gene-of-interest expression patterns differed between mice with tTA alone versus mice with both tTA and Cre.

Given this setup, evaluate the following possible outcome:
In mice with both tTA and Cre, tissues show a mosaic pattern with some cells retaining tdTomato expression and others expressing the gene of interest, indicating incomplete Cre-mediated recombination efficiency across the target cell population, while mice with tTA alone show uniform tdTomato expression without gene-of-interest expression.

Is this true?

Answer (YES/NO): NO